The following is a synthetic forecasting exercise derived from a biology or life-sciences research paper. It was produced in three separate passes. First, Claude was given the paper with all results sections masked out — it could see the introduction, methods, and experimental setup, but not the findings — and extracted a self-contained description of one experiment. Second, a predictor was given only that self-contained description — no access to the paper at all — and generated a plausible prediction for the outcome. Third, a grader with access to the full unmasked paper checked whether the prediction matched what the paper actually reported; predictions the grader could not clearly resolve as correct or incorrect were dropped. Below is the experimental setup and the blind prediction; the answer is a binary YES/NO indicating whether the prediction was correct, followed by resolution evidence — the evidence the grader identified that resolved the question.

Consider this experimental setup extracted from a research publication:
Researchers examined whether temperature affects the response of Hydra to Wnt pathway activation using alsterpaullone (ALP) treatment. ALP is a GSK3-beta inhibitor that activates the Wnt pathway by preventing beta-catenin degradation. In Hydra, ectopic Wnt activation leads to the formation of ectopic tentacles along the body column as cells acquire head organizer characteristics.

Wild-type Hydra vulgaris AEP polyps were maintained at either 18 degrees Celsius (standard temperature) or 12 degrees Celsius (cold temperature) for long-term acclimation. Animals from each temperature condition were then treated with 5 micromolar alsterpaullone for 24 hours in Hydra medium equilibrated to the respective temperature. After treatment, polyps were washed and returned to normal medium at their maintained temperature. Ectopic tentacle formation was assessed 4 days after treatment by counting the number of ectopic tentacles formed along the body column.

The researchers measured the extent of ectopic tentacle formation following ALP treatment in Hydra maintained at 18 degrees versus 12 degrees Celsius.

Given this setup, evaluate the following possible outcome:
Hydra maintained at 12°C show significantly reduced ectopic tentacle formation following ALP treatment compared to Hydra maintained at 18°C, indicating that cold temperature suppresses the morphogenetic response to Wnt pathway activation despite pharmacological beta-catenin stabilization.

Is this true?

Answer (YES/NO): YES